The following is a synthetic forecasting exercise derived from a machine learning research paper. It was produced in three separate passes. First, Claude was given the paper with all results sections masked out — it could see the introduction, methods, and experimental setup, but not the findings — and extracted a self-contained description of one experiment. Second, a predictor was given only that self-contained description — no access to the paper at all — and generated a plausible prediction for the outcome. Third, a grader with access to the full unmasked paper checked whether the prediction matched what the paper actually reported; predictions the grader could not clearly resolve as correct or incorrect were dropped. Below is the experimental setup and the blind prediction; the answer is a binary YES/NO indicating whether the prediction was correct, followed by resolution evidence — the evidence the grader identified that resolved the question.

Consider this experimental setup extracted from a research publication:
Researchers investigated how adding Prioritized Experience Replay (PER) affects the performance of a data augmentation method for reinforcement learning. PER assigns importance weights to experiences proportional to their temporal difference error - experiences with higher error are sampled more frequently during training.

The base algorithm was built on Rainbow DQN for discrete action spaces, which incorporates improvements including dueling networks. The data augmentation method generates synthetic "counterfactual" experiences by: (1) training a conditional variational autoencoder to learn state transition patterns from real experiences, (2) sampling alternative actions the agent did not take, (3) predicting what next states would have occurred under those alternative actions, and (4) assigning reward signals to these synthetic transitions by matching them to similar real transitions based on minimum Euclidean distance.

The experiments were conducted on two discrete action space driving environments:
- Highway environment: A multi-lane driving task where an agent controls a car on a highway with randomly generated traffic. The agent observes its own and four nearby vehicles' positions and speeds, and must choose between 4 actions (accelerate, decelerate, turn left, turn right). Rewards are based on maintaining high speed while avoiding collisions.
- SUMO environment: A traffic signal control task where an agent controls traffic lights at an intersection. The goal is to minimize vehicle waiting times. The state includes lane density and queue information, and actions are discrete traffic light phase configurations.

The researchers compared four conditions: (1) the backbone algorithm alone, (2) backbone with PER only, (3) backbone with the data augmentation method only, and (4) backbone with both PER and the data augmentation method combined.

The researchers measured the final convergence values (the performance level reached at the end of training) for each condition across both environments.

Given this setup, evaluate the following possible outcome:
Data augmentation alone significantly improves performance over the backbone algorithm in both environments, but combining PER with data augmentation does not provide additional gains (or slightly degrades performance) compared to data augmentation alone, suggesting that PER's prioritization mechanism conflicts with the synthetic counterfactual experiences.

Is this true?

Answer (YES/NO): YES